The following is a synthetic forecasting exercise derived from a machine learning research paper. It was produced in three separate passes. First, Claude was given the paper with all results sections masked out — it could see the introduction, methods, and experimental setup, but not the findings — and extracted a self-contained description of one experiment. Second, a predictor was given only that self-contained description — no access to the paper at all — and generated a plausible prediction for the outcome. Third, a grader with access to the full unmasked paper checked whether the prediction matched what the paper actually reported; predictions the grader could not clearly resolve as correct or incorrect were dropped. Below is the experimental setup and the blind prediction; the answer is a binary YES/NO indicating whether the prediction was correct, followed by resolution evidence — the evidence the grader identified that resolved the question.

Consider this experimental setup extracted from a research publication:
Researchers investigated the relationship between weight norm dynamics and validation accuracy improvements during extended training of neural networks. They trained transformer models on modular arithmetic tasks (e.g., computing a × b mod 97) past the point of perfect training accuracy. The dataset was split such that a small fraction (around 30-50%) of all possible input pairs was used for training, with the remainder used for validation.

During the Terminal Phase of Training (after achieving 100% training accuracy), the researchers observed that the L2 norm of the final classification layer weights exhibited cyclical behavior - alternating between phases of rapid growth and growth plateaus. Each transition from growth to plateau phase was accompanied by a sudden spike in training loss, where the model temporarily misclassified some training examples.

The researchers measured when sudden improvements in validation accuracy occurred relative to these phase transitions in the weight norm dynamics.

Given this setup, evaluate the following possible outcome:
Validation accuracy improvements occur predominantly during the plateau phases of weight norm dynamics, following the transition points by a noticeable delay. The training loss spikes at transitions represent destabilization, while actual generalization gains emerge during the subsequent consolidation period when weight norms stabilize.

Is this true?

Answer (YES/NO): NO